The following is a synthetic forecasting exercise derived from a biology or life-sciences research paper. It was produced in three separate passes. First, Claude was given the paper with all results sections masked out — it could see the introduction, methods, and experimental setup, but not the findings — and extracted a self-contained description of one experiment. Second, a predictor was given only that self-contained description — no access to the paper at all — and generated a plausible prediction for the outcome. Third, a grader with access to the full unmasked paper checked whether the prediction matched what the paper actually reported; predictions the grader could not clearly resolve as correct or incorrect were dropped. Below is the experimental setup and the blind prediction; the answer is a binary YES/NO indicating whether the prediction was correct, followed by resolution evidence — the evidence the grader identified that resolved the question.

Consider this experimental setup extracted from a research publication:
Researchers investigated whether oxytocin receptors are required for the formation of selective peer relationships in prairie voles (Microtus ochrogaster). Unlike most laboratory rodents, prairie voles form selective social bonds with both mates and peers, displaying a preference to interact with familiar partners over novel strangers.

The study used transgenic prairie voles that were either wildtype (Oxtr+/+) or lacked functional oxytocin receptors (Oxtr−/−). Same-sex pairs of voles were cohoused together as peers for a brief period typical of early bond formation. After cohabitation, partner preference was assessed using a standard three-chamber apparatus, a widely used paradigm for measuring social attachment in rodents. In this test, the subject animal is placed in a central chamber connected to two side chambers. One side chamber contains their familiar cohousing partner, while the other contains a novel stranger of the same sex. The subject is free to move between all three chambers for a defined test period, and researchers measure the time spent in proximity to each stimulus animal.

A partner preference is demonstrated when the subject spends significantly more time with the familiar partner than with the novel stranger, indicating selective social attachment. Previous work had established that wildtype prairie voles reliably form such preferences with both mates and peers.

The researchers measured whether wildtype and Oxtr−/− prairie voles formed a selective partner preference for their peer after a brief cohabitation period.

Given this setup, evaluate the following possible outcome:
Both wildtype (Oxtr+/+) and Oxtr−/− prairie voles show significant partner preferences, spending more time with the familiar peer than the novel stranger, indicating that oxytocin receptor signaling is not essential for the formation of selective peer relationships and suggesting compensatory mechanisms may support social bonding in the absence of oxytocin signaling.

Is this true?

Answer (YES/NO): NO